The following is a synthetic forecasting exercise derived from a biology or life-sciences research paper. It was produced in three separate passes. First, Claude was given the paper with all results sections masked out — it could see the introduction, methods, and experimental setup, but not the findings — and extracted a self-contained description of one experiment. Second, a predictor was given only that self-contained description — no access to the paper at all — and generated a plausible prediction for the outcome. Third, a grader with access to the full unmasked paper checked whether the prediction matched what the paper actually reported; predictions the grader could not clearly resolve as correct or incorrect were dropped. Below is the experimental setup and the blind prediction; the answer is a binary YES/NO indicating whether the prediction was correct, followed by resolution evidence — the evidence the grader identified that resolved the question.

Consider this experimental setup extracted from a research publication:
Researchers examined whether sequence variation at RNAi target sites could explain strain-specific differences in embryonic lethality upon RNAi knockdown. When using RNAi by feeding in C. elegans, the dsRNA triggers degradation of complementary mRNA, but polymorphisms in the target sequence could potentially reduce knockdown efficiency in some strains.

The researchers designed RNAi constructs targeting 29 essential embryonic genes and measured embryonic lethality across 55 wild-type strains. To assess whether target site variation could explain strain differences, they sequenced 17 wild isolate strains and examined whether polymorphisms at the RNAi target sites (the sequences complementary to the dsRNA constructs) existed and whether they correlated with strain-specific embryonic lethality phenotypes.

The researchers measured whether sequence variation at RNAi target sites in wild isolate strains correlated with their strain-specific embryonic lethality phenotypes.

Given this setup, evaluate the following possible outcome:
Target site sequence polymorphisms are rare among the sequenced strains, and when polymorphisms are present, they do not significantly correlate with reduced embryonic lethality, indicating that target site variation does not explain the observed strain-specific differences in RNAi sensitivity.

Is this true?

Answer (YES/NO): NO